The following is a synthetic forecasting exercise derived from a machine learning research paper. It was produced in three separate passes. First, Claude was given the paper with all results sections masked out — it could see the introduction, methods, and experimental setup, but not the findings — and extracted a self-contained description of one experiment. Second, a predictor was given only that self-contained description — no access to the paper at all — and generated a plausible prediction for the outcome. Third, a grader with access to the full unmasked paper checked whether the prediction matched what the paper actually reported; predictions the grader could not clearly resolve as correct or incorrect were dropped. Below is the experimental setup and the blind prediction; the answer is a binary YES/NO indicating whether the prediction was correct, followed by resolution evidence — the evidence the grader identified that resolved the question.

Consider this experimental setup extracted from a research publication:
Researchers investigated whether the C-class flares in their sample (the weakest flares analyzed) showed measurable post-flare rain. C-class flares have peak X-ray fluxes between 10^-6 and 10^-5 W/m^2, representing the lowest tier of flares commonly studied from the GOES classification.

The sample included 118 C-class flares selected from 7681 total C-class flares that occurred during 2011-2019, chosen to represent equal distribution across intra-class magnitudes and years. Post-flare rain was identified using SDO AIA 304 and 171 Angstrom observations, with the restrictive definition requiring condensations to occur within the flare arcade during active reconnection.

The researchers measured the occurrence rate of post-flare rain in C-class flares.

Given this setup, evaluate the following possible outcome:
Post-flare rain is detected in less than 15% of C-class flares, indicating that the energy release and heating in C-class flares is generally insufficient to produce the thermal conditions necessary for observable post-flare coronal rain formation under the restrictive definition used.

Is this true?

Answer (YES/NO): NO